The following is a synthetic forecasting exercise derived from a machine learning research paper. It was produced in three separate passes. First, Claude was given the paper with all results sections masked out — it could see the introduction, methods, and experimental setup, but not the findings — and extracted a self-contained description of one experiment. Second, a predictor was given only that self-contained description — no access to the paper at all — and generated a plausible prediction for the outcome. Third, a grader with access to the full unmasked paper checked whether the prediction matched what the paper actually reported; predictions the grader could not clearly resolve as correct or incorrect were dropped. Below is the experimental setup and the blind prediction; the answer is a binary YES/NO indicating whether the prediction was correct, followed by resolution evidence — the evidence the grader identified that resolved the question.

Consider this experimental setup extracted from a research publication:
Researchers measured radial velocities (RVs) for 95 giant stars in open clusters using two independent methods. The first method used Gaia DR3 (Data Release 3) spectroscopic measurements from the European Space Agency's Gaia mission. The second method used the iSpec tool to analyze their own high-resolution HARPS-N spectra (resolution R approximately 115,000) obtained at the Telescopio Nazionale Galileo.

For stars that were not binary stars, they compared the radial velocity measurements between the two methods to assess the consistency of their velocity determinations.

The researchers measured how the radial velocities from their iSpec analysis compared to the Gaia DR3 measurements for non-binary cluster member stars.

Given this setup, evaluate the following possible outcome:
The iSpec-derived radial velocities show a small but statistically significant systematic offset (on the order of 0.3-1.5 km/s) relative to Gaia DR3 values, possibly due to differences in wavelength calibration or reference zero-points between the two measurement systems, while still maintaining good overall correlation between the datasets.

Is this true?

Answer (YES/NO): NO